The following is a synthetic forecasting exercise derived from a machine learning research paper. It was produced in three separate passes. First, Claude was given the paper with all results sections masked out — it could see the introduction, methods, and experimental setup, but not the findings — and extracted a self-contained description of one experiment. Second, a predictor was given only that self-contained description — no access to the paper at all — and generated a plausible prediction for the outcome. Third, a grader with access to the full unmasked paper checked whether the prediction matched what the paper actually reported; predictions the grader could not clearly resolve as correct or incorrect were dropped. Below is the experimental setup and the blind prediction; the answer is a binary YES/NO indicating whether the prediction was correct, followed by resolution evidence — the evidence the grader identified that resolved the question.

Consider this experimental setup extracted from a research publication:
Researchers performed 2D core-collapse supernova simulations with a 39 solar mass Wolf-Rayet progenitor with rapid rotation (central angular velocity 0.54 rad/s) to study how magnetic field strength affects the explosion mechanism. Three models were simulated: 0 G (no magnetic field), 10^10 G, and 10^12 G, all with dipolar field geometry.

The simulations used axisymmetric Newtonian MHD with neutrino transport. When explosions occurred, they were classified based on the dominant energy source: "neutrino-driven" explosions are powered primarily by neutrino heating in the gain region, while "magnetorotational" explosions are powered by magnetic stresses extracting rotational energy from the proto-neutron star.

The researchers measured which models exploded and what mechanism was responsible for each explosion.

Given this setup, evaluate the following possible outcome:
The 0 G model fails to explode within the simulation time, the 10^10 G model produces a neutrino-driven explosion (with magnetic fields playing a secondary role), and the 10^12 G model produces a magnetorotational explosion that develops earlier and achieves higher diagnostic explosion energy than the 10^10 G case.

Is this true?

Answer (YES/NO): NO